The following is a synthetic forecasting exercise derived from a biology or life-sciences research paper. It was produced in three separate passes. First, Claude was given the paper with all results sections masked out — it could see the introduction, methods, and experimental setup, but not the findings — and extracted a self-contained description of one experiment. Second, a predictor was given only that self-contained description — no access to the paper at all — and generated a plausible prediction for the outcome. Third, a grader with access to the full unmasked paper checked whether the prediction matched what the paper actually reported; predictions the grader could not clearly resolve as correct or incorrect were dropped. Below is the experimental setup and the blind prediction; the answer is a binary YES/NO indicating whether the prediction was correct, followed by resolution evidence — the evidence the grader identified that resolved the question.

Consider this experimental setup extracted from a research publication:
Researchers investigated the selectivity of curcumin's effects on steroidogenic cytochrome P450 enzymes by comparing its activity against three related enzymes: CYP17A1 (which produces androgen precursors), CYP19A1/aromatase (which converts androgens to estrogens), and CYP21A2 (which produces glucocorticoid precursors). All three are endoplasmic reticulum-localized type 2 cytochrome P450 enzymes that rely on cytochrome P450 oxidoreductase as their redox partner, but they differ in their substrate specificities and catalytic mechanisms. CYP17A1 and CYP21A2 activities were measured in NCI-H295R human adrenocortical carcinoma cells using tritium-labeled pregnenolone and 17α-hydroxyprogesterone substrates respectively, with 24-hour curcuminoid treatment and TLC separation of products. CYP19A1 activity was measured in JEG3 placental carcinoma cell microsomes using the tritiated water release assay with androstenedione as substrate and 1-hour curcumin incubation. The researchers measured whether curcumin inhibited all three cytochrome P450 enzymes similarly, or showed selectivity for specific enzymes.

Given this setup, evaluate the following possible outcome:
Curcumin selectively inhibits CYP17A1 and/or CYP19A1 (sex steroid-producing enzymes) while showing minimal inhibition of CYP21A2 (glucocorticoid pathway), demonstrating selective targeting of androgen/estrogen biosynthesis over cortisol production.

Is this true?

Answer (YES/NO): NO